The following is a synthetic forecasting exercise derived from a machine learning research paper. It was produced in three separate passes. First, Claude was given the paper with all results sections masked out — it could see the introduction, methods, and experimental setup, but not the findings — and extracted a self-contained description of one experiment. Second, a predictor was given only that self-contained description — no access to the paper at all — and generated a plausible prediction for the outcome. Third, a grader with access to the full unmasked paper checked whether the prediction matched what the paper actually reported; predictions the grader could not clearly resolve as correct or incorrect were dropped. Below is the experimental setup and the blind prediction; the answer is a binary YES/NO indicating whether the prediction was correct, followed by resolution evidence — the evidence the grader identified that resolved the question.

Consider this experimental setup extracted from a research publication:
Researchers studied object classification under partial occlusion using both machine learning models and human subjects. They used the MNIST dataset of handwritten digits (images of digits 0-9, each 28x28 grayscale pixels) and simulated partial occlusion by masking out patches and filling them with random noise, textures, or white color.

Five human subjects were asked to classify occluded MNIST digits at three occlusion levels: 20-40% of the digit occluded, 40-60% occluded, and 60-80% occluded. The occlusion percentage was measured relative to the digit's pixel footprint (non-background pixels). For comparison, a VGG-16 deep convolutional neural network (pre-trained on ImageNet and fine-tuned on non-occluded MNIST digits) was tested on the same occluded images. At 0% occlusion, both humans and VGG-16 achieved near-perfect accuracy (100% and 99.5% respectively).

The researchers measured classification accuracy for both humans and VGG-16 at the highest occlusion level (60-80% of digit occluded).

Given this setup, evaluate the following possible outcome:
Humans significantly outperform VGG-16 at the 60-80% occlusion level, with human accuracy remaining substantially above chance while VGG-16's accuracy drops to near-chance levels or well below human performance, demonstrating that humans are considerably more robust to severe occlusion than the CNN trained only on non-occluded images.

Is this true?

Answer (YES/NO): YES